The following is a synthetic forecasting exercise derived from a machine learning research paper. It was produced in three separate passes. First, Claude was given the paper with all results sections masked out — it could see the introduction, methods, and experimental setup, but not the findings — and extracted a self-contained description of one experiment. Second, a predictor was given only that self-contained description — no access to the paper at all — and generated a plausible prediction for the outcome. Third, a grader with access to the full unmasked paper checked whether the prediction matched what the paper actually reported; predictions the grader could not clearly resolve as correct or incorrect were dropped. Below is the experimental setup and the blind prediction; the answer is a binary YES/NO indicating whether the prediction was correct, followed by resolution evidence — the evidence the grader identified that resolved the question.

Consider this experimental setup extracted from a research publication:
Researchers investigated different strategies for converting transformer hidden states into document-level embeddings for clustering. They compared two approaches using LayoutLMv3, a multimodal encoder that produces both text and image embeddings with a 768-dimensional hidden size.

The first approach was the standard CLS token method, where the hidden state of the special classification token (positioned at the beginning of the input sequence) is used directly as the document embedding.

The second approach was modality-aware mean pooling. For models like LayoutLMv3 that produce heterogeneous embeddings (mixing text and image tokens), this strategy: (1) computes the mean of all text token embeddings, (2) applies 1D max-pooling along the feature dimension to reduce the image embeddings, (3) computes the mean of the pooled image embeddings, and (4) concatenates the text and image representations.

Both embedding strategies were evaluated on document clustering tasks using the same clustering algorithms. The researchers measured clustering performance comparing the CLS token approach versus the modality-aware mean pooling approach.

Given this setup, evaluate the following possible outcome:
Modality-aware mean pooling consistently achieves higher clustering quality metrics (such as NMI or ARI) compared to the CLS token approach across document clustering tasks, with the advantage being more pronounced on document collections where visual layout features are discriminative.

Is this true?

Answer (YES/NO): NO